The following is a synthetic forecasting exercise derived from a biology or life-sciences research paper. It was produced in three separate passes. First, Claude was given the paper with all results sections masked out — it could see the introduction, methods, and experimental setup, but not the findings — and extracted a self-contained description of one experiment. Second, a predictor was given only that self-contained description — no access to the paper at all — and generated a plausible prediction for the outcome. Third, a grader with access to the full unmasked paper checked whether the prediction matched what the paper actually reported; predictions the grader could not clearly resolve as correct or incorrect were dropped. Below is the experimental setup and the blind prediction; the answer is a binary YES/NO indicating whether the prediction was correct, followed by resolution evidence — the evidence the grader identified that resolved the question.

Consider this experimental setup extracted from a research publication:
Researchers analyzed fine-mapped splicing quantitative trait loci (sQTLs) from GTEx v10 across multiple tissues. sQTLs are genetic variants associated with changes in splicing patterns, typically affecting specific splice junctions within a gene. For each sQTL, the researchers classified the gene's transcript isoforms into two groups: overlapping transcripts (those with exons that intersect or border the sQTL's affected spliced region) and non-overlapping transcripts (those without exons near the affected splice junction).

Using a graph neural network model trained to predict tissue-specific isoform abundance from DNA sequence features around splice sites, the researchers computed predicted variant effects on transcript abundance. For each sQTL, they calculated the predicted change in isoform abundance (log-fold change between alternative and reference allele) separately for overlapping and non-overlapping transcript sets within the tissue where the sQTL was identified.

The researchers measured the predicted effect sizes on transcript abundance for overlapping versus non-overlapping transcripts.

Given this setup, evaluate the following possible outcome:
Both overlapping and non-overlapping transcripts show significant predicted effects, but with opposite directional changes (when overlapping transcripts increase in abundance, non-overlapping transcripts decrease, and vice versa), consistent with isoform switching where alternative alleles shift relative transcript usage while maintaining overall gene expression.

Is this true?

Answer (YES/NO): NO